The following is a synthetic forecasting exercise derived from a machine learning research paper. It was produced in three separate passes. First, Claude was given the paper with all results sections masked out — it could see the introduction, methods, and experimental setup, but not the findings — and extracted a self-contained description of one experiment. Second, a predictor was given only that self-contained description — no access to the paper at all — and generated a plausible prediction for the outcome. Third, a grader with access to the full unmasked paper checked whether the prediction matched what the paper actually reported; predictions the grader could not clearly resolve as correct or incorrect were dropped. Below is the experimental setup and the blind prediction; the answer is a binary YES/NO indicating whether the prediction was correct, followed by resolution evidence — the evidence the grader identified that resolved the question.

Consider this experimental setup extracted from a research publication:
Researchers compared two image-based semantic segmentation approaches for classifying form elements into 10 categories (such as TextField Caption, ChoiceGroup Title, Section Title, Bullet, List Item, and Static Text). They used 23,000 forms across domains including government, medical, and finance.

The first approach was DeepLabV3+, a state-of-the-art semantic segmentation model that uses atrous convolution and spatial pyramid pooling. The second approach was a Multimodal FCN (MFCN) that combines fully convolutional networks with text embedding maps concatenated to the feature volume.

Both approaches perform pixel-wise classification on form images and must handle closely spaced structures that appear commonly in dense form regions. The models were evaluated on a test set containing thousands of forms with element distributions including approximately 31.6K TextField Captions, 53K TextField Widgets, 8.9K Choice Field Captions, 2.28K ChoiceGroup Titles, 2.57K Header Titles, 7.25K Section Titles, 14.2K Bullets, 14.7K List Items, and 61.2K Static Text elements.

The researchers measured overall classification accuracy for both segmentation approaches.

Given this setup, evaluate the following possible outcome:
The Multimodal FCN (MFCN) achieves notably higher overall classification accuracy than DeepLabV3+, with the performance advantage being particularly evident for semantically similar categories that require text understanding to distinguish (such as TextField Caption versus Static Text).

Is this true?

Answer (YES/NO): NO